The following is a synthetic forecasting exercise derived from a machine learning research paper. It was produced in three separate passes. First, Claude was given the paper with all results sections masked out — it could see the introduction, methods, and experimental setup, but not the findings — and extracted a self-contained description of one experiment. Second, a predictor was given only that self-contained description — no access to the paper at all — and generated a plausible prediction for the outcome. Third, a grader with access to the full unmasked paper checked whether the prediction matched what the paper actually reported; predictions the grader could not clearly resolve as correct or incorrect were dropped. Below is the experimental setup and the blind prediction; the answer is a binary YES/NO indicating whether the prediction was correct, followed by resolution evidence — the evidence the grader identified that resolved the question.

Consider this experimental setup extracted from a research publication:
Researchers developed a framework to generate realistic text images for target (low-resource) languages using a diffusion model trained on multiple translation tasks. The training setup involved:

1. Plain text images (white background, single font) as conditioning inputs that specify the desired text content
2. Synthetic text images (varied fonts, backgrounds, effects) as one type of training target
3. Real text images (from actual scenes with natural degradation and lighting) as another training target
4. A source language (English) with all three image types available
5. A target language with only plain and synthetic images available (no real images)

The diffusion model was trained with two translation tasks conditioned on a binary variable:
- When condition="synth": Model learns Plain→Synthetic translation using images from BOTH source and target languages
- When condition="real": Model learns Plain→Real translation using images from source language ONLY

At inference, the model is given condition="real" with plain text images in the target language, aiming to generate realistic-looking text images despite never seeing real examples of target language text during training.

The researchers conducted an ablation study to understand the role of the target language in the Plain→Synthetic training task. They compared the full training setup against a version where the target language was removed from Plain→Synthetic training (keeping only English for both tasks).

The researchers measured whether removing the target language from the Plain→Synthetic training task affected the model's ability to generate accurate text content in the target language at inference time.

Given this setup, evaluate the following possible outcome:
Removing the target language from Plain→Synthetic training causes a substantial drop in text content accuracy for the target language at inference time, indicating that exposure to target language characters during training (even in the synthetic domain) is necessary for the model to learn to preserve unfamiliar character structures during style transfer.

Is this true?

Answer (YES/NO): YES